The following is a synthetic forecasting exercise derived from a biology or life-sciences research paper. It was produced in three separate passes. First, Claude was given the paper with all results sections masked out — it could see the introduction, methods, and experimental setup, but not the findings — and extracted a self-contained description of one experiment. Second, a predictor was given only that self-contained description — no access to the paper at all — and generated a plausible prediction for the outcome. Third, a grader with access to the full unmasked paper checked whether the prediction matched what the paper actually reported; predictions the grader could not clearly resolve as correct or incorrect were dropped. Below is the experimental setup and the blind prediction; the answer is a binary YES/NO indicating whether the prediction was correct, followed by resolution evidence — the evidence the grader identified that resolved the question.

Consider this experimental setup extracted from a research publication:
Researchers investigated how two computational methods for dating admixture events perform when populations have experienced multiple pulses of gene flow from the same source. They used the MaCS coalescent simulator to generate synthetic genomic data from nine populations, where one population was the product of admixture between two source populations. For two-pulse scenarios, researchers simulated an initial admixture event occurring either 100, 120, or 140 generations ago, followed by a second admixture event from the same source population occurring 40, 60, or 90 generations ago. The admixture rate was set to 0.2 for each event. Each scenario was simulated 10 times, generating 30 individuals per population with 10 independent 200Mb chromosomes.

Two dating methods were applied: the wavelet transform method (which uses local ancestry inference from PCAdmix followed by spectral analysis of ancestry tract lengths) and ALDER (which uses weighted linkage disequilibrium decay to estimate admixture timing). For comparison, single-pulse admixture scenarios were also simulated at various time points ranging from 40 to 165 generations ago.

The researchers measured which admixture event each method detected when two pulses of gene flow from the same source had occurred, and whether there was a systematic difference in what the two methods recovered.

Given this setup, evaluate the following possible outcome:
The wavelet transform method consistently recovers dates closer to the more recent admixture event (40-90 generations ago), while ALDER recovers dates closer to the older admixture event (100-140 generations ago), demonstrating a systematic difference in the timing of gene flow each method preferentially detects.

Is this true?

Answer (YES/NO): NO